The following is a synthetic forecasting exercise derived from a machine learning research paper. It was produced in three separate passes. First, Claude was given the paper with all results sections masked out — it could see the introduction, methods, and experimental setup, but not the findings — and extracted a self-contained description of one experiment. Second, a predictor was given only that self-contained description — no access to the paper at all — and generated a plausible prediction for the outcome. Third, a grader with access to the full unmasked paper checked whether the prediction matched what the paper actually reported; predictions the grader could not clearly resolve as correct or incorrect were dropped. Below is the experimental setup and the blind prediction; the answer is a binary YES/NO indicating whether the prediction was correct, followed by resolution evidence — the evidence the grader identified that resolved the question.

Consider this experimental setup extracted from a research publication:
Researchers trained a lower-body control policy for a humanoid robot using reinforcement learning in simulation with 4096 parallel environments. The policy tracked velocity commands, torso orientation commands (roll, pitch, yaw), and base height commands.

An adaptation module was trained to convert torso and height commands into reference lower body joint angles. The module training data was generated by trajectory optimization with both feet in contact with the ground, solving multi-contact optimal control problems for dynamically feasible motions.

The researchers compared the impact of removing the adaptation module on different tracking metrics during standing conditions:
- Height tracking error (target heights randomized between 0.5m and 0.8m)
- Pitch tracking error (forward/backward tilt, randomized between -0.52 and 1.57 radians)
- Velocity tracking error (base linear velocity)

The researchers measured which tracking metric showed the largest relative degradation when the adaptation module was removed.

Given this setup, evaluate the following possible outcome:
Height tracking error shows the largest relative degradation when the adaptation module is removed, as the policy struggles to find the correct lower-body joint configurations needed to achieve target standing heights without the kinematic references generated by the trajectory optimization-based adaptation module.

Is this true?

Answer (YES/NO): YES